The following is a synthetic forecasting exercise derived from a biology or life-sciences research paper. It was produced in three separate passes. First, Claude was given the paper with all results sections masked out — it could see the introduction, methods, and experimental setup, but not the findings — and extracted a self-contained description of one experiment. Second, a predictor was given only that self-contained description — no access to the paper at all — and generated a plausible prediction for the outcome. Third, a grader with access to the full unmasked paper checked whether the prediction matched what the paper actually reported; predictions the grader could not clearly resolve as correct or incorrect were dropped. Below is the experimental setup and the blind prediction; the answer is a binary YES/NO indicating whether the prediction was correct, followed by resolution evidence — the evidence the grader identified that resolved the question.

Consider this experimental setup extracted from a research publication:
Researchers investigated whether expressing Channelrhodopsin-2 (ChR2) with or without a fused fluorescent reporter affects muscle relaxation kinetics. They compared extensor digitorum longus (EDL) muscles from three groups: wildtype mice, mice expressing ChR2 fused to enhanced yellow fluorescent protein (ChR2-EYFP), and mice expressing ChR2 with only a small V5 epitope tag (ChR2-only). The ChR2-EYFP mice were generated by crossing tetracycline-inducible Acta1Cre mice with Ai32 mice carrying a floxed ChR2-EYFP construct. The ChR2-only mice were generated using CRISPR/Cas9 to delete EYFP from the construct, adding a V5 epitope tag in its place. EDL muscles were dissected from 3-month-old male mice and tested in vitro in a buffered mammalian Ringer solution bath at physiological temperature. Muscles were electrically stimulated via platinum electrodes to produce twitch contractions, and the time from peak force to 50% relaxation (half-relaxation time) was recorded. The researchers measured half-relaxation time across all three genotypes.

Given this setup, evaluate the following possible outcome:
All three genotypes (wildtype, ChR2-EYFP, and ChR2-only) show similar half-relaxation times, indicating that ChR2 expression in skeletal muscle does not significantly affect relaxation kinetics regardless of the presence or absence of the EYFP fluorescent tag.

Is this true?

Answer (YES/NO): NO